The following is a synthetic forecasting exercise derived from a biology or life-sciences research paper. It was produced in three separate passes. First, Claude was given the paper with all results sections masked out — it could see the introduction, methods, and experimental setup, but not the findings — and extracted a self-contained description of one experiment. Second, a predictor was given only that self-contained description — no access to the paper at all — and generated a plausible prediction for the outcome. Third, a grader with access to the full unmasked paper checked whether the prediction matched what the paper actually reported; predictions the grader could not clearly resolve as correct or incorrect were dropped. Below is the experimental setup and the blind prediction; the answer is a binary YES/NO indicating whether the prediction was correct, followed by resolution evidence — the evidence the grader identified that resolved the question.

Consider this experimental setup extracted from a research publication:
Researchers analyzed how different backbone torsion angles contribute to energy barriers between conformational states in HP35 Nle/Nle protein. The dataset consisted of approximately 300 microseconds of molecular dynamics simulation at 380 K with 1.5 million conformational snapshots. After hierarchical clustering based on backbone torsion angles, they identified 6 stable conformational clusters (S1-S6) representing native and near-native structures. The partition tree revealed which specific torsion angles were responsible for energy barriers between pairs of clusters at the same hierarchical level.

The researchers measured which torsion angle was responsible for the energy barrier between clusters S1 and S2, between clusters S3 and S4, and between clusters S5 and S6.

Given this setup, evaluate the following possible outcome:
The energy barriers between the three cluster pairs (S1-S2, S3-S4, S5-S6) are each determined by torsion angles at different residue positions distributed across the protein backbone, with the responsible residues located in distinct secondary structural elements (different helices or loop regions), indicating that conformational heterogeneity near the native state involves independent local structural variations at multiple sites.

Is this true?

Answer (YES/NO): NO